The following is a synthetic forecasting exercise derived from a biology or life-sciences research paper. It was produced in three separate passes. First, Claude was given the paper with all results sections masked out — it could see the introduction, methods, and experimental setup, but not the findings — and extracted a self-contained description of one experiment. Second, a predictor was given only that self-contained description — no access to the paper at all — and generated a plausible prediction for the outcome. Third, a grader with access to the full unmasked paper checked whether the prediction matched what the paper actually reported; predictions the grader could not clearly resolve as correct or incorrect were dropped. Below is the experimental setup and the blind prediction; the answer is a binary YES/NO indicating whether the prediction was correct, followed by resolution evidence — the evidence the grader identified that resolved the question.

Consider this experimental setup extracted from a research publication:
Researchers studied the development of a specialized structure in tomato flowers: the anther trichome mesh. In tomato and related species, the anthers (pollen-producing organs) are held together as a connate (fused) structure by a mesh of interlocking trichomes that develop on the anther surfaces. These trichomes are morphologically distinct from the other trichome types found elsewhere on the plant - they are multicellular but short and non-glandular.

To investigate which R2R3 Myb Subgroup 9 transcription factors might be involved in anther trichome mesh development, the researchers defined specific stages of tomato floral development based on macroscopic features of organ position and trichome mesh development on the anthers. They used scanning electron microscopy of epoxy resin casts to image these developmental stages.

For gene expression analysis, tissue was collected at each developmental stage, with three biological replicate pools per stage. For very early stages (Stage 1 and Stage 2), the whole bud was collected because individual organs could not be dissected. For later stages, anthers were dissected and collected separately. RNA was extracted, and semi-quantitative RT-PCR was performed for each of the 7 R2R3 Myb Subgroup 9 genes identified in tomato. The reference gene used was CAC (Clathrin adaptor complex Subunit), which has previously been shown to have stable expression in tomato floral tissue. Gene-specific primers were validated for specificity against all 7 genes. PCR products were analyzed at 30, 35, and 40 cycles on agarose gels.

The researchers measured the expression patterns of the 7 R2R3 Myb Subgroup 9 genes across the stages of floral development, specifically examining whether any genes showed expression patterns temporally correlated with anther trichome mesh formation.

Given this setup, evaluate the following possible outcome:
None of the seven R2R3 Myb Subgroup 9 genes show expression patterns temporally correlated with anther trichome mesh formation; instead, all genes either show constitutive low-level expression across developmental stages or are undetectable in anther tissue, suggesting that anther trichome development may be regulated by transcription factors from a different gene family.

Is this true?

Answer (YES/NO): NO